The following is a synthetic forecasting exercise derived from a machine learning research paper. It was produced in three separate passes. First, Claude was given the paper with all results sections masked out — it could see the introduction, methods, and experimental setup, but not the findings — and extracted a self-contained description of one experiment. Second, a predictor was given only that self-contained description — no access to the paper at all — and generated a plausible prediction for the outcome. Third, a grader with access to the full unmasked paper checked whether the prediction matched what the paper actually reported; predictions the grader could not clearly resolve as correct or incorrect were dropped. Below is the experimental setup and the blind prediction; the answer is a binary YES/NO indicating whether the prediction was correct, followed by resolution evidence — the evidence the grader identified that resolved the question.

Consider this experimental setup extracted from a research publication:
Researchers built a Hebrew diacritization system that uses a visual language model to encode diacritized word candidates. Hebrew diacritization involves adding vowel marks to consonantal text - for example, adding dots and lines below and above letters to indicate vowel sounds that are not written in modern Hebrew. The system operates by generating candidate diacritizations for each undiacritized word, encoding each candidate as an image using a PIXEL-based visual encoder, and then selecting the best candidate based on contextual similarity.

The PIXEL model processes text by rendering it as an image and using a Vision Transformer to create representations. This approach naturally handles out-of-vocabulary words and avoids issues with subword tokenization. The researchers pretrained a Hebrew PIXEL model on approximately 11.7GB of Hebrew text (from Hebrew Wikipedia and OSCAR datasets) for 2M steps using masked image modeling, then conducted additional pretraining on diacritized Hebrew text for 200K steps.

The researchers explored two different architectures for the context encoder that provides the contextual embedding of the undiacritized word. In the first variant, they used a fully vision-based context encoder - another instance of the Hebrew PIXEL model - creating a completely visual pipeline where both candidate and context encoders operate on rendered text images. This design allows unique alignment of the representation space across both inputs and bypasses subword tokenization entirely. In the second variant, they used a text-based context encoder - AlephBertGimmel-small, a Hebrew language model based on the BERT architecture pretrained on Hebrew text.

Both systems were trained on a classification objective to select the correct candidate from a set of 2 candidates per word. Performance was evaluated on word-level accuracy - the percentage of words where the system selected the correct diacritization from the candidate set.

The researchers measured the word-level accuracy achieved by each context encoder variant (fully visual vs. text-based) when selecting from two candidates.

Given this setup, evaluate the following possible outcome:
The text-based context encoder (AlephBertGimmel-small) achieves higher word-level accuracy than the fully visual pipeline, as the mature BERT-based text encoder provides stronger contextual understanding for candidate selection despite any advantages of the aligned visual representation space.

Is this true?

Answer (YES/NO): YES